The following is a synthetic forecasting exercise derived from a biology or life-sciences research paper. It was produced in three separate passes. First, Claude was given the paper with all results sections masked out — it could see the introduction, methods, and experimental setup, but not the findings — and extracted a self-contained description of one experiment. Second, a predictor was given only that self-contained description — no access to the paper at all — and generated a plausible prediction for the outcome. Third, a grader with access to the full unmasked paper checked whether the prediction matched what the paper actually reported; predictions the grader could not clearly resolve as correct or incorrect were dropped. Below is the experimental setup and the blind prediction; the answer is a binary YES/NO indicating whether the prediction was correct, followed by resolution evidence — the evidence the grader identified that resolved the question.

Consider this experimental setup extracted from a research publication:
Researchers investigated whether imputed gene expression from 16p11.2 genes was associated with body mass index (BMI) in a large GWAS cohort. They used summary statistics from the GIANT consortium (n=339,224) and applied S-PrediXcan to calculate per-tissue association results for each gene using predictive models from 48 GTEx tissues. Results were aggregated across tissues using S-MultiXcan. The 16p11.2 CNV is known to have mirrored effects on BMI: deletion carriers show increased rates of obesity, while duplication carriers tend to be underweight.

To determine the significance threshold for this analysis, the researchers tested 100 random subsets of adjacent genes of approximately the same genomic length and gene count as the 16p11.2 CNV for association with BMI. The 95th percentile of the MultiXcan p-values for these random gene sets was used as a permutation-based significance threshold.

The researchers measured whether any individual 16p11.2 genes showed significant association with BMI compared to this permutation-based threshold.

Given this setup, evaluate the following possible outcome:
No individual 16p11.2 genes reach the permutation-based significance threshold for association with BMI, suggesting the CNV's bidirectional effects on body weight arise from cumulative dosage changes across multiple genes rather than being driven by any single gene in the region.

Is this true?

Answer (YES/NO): NO